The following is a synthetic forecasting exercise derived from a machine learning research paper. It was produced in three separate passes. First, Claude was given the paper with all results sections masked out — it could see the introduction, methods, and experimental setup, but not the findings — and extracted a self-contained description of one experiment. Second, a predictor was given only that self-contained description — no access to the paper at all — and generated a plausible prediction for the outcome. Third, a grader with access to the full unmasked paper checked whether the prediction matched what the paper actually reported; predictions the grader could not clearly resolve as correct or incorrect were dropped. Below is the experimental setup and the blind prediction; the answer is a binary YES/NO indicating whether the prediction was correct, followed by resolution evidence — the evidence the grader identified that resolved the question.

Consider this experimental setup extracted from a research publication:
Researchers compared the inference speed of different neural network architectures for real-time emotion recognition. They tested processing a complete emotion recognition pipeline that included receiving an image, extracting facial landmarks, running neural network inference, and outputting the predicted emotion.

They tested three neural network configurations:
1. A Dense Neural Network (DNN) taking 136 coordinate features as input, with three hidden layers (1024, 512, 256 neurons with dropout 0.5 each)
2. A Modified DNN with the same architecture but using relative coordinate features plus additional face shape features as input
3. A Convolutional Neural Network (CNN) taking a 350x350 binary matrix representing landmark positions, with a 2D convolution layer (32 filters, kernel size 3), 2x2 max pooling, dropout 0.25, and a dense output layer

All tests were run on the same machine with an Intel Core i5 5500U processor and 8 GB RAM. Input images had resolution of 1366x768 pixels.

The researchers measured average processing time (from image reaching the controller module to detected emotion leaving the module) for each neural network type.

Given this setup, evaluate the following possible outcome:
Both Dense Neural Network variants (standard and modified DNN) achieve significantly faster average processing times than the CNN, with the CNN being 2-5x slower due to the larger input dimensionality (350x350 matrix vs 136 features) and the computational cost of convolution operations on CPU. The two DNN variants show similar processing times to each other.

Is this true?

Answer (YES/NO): NO